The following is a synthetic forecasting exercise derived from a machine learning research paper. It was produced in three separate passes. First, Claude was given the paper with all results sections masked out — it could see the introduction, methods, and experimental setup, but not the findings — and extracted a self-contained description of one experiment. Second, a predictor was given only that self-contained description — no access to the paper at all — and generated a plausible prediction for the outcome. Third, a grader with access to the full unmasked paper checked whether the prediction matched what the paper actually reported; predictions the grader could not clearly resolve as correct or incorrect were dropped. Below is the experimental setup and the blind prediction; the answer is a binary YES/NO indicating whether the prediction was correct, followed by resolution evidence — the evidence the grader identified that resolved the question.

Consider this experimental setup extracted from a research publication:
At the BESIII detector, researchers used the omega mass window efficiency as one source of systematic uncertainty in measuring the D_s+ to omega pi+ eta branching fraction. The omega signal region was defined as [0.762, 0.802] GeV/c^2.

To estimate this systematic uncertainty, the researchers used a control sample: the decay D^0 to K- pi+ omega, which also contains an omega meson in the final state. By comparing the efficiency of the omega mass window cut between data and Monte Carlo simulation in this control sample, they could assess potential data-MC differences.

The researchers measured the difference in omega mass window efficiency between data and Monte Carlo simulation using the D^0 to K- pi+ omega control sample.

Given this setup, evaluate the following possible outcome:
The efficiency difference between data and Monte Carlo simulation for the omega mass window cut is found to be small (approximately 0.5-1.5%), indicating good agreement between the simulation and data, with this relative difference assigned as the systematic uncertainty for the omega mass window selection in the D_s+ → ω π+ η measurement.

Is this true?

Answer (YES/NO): YES